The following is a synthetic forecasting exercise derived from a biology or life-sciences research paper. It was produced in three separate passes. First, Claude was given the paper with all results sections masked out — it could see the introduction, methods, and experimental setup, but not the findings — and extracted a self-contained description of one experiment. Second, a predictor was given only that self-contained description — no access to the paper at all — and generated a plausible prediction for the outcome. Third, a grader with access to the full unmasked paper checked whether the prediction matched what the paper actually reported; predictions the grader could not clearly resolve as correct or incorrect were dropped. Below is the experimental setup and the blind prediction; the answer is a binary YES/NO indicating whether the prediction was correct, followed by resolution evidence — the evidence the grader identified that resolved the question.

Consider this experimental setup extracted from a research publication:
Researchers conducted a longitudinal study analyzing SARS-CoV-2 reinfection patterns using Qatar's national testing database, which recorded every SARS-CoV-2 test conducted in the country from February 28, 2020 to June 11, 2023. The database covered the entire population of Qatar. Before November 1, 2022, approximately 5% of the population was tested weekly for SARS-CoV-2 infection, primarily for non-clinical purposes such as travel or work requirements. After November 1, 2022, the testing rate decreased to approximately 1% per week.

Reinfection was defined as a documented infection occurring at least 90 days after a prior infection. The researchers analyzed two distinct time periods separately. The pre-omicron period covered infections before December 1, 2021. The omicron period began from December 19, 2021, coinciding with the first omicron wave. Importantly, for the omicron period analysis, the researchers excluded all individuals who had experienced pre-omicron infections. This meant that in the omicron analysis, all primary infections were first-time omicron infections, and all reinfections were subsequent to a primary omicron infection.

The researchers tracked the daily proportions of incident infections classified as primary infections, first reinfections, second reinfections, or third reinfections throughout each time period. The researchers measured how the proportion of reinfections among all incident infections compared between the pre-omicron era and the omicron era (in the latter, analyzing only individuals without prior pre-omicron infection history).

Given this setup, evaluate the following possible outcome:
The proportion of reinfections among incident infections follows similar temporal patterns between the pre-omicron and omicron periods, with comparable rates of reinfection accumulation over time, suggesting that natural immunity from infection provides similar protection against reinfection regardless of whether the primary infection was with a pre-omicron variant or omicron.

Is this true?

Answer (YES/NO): NO